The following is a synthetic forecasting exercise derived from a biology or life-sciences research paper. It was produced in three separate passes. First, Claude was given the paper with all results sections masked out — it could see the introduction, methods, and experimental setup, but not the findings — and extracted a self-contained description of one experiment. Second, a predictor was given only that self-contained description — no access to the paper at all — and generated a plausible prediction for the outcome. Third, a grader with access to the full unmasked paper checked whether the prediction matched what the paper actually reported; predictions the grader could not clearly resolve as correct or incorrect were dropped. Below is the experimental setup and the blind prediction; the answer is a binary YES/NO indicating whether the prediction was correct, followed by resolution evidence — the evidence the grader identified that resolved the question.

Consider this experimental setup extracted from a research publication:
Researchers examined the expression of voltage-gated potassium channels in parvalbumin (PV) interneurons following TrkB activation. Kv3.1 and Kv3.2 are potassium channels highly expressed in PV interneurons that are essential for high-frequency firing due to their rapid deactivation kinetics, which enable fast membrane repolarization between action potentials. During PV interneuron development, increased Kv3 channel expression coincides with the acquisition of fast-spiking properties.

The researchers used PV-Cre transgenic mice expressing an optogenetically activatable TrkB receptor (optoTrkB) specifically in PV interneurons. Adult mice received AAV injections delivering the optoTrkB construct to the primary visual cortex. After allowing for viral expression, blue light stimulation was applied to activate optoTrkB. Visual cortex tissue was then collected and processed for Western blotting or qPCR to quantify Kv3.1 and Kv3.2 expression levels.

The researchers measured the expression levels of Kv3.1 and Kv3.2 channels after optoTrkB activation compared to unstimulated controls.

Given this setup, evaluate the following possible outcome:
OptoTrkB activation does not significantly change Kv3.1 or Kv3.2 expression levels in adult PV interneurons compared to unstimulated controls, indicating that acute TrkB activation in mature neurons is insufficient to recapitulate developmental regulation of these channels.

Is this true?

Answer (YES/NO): NO